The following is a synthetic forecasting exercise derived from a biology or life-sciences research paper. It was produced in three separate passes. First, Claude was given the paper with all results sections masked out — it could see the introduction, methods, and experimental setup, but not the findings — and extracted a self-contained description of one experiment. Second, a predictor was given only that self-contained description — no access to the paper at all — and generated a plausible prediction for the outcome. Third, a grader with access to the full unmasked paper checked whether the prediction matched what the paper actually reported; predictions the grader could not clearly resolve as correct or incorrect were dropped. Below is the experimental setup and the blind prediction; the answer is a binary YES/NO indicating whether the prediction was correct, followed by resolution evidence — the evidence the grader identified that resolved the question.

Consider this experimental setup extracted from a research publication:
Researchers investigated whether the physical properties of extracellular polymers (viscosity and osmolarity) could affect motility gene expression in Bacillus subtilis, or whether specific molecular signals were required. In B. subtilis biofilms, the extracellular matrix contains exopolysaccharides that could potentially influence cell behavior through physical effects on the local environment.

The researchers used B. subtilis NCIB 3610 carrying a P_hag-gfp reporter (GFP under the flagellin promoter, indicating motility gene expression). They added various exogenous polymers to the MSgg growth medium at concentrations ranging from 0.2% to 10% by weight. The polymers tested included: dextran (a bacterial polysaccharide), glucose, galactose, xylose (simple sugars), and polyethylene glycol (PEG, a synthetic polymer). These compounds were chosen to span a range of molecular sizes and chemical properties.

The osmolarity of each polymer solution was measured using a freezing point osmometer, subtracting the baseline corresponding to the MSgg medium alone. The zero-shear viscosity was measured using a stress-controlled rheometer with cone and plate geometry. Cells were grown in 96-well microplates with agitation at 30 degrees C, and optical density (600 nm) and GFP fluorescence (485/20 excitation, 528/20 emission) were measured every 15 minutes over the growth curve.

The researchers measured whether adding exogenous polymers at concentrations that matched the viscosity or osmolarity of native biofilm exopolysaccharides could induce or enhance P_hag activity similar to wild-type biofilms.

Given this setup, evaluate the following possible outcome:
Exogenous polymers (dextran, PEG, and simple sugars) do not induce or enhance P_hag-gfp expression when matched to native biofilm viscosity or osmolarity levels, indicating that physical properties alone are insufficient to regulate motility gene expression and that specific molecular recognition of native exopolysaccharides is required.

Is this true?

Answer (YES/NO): NO